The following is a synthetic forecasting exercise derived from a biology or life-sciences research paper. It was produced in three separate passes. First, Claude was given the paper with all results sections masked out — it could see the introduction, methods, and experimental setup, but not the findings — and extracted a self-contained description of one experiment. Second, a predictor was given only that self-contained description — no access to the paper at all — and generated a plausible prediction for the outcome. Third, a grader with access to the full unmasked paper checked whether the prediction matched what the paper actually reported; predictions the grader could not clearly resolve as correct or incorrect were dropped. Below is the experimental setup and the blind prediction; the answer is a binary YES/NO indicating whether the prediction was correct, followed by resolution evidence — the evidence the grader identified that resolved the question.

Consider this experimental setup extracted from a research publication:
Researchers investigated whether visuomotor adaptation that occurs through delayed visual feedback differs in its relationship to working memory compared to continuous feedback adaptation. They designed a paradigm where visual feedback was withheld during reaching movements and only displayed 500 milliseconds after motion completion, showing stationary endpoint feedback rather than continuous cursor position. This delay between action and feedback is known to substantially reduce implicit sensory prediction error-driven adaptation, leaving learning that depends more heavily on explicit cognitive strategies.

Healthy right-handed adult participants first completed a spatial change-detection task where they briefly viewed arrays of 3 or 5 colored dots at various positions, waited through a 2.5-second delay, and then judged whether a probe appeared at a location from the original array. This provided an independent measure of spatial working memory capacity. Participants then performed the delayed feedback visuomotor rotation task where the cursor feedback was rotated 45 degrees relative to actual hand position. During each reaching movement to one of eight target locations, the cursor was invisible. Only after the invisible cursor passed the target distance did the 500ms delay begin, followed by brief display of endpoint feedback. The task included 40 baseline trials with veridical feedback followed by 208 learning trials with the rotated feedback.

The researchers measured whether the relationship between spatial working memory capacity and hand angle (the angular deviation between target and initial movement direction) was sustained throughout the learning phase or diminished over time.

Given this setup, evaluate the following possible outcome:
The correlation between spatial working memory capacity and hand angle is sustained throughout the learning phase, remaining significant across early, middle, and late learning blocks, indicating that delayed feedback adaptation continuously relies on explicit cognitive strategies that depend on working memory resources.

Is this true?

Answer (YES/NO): NO